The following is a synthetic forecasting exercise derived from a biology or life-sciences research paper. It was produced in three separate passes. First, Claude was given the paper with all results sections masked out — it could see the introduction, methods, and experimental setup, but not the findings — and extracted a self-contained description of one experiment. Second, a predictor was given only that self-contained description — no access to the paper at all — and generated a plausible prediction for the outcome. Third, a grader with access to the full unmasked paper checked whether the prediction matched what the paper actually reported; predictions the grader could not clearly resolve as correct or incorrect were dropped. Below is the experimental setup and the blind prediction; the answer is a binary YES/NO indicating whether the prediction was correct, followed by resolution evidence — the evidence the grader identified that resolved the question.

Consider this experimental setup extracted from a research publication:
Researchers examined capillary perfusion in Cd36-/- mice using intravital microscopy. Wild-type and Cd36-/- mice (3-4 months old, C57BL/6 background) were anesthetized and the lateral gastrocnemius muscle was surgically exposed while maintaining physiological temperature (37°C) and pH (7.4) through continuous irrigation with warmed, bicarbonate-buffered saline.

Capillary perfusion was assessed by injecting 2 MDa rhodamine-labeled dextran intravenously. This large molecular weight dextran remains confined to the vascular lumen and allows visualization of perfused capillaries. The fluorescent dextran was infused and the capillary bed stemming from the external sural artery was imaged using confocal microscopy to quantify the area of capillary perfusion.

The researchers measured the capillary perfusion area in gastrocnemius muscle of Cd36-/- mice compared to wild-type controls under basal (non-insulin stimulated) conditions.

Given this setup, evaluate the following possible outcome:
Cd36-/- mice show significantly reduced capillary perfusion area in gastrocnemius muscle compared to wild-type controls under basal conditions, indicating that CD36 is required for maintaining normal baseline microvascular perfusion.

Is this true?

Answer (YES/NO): YES